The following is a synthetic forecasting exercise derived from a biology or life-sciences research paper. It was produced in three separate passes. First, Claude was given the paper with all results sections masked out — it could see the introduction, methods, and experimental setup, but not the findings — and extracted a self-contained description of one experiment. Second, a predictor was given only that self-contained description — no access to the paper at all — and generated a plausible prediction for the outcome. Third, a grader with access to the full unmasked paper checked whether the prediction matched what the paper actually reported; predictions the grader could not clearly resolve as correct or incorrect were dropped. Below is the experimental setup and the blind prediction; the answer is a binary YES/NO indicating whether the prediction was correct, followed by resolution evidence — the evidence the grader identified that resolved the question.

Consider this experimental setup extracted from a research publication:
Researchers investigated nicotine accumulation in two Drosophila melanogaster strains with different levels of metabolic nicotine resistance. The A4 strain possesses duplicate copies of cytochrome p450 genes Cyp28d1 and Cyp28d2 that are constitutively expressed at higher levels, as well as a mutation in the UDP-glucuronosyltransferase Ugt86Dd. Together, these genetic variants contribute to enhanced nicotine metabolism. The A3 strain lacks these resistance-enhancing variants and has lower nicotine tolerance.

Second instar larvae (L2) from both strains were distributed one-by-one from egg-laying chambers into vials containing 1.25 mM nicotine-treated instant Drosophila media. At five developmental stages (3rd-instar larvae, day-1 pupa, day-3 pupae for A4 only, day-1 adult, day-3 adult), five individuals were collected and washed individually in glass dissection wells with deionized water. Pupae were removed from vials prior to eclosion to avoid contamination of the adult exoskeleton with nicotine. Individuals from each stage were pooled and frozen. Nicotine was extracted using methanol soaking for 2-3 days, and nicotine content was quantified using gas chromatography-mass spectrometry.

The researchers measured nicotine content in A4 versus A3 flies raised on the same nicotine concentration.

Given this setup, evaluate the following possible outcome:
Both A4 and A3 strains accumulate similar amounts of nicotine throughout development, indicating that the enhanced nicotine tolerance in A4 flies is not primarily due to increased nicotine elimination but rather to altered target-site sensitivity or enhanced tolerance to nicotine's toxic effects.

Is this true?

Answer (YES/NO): NO